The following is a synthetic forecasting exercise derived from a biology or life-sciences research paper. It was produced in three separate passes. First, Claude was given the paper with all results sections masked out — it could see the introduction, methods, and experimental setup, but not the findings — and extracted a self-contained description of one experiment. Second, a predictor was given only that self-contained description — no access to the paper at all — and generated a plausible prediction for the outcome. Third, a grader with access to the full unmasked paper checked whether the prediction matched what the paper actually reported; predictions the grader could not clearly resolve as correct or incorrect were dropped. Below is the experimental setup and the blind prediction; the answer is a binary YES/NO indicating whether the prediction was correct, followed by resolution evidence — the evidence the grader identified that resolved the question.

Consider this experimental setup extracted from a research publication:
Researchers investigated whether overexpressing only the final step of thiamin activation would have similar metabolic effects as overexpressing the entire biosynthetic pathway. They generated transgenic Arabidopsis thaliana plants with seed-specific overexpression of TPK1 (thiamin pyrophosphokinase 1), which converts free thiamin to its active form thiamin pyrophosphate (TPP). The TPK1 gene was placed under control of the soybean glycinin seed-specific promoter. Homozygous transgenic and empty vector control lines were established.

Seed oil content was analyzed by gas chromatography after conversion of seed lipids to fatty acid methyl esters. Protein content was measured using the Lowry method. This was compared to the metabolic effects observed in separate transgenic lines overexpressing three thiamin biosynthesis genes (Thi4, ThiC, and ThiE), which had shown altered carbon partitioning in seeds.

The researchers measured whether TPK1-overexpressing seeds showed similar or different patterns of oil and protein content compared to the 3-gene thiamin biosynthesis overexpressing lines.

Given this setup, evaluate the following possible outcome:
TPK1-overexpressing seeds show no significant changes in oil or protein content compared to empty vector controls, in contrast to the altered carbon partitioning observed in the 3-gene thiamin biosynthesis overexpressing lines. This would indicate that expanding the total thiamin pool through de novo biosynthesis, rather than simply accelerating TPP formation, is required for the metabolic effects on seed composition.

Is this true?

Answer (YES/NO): NO